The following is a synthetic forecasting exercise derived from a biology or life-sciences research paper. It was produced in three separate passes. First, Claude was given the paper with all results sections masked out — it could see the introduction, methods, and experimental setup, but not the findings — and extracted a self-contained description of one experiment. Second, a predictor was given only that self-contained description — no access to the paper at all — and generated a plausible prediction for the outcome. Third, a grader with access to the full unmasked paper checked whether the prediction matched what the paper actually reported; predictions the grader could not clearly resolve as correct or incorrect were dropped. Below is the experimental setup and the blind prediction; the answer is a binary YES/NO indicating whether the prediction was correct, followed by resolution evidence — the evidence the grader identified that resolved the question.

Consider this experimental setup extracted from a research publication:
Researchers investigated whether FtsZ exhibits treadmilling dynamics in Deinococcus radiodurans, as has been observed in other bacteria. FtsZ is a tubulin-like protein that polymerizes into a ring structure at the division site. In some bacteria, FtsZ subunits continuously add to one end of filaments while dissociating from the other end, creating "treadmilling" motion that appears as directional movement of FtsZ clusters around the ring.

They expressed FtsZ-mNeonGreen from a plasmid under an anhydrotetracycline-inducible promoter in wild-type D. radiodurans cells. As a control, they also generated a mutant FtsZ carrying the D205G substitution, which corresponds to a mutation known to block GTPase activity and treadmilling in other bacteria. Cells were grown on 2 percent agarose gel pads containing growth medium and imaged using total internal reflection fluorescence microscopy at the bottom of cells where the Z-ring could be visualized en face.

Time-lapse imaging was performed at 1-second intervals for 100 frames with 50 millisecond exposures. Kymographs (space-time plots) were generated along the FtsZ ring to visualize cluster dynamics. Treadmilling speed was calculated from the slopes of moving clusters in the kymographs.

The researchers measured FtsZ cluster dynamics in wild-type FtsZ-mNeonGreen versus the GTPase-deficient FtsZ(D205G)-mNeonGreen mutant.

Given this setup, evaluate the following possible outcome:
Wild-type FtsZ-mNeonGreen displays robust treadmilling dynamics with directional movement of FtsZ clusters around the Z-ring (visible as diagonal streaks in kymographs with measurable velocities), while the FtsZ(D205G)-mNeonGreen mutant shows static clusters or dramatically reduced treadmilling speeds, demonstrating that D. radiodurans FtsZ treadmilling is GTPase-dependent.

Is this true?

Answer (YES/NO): YES